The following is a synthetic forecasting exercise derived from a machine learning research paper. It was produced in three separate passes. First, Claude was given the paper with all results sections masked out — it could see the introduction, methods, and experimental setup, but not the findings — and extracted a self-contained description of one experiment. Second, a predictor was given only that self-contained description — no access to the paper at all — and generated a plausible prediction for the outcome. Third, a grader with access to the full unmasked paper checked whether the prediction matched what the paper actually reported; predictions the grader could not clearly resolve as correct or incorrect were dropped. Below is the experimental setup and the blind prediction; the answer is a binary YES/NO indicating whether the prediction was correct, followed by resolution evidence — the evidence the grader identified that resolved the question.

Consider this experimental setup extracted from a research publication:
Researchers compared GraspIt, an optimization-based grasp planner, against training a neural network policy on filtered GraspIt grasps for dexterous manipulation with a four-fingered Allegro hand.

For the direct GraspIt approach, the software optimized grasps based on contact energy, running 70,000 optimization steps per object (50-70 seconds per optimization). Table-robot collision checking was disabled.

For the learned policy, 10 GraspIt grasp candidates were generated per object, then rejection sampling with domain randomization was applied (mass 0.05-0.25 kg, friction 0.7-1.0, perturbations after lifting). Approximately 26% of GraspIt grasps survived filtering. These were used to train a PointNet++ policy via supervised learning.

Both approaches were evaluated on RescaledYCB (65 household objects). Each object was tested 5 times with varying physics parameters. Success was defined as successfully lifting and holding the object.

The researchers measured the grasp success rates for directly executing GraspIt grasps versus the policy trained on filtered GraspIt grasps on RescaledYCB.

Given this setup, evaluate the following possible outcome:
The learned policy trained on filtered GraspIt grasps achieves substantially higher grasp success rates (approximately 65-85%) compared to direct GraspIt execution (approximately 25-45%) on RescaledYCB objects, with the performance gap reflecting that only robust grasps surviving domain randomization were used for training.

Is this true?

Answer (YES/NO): NO